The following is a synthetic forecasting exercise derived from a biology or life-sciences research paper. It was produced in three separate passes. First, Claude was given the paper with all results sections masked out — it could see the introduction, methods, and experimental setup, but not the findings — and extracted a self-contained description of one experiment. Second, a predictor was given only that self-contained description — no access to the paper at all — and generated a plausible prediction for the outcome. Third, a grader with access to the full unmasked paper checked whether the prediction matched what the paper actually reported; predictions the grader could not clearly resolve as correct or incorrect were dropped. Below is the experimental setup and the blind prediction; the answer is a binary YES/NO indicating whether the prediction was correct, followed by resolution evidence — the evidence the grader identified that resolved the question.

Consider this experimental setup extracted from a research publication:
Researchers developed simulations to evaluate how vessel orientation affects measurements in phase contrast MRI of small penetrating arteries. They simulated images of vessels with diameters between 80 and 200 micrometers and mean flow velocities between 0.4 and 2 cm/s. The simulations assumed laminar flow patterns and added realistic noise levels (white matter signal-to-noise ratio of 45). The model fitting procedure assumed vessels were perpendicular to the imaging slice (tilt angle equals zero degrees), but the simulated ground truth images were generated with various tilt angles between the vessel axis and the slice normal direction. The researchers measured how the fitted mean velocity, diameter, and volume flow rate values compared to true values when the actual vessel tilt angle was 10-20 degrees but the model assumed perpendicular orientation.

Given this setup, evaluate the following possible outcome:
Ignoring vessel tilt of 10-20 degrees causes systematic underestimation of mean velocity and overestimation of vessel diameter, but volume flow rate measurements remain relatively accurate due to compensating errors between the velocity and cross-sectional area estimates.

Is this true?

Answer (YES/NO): NO